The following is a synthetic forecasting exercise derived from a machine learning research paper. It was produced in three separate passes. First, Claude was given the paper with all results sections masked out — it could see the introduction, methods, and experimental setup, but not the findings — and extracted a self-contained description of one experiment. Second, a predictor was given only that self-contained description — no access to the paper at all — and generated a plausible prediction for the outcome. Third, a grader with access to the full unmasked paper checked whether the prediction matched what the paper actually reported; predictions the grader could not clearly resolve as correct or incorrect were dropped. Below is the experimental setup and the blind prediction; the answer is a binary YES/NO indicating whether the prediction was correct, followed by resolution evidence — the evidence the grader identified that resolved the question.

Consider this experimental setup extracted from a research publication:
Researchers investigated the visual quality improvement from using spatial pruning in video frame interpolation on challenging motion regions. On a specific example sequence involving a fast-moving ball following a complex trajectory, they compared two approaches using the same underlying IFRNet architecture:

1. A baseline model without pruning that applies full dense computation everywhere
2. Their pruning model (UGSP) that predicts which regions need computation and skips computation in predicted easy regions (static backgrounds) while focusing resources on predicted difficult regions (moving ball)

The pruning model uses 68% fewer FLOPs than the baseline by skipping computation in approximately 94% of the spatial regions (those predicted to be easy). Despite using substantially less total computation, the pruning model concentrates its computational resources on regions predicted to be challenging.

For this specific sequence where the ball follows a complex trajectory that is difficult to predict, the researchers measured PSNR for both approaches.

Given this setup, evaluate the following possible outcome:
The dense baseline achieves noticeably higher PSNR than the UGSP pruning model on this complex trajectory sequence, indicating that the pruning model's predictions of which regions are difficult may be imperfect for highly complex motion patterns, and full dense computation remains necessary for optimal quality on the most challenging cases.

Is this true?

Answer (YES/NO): NO